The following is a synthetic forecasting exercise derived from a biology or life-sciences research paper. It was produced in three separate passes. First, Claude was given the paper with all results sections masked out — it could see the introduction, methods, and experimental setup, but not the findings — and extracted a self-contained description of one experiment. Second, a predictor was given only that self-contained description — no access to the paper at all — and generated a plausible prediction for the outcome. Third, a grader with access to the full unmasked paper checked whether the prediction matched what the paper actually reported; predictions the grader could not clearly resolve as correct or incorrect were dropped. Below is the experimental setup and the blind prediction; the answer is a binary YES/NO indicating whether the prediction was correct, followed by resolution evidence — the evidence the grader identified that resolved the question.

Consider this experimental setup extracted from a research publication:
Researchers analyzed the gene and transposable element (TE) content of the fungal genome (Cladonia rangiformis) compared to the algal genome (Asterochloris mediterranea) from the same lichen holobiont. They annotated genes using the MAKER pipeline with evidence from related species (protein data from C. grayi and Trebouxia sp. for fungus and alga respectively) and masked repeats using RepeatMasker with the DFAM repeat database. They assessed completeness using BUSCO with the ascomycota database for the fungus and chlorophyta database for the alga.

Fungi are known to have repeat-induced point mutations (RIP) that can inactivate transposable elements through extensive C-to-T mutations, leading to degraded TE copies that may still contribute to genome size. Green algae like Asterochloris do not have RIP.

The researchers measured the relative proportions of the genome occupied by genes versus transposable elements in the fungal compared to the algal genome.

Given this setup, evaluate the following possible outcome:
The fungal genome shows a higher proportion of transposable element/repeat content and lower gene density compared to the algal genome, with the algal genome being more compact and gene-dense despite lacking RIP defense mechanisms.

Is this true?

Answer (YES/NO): NO